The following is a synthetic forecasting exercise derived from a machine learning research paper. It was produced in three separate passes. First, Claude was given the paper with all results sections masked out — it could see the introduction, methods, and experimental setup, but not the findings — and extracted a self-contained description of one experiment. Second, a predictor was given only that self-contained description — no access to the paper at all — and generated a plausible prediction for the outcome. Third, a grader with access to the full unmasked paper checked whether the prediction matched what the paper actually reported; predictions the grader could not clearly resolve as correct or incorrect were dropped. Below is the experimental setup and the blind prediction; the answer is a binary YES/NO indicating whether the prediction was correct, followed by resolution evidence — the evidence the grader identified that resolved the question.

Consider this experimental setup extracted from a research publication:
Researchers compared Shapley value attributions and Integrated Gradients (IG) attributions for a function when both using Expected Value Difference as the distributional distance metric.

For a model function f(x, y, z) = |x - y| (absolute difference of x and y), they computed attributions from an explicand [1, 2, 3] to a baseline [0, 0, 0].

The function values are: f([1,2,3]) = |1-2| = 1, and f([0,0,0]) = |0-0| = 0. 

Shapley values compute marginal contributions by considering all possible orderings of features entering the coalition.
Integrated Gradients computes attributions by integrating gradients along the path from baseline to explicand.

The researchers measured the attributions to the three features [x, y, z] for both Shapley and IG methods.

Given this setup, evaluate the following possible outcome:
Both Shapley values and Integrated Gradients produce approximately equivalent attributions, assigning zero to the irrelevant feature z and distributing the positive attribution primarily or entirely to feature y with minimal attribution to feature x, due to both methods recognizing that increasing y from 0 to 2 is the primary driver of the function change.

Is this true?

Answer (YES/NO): NO